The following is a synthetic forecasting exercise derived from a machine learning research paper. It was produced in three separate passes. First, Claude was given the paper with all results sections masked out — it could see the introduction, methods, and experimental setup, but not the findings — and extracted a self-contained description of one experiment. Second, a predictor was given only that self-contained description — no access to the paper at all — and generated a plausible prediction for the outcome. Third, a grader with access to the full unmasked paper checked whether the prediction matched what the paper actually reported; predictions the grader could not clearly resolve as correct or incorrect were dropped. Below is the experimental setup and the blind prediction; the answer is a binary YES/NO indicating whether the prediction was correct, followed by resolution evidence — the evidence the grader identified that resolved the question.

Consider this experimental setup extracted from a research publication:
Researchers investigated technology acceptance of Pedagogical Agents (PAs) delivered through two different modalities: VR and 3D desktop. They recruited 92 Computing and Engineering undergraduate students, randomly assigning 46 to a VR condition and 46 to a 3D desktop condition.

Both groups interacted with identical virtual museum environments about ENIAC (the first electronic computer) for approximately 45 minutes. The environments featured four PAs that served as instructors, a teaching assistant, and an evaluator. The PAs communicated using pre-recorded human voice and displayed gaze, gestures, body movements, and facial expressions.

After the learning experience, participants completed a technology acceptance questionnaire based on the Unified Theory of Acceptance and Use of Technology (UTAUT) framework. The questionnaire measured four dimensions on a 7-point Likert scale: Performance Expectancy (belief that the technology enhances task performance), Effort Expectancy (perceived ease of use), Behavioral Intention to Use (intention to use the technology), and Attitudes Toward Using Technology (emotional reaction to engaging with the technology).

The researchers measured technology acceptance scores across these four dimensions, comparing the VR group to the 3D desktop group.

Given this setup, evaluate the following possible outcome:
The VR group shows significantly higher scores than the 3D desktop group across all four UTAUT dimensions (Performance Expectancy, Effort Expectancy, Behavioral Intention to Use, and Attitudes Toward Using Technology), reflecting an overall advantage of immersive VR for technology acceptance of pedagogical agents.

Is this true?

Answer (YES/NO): NO